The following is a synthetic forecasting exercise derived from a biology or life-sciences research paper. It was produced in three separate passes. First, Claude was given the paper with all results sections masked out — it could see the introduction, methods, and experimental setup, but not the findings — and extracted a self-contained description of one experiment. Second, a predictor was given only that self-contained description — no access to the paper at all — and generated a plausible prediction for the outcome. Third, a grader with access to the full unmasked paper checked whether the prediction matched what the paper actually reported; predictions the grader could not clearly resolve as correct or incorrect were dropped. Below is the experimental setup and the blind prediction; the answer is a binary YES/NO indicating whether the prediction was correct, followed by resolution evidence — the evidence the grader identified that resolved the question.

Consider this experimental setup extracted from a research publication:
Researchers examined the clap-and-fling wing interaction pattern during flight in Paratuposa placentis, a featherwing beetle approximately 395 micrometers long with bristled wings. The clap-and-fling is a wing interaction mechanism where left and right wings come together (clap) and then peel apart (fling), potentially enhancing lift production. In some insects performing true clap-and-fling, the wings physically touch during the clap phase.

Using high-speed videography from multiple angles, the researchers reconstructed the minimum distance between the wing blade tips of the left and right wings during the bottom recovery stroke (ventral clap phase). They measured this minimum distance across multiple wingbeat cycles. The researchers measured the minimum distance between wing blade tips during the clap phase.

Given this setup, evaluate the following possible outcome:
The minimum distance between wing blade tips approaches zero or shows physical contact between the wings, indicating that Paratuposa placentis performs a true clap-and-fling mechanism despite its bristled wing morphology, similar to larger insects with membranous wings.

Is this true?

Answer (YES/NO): NO